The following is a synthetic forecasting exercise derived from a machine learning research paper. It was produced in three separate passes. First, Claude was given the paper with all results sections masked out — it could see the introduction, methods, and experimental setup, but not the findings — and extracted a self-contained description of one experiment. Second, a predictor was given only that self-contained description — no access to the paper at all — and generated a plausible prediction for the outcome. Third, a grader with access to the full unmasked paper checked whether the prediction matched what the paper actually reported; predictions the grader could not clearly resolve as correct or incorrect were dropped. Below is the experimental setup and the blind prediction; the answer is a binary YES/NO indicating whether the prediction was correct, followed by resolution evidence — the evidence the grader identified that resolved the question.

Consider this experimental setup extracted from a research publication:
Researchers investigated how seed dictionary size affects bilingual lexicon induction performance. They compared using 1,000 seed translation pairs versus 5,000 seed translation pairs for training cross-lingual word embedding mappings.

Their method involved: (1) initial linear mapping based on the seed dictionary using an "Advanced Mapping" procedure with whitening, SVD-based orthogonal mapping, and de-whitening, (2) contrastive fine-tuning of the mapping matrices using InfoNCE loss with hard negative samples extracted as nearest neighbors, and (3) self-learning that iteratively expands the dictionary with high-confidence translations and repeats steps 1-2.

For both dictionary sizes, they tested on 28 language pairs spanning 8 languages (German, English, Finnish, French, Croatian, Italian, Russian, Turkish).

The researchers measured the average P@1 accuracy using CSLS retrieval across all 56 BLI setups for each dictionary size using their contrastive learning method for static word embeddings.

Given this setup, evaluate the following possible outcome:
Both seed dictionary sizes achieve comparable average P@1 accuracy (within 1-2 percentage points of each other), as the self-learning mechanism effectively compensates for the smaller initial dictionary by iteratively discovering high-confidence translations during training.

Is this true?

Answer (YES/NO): NO